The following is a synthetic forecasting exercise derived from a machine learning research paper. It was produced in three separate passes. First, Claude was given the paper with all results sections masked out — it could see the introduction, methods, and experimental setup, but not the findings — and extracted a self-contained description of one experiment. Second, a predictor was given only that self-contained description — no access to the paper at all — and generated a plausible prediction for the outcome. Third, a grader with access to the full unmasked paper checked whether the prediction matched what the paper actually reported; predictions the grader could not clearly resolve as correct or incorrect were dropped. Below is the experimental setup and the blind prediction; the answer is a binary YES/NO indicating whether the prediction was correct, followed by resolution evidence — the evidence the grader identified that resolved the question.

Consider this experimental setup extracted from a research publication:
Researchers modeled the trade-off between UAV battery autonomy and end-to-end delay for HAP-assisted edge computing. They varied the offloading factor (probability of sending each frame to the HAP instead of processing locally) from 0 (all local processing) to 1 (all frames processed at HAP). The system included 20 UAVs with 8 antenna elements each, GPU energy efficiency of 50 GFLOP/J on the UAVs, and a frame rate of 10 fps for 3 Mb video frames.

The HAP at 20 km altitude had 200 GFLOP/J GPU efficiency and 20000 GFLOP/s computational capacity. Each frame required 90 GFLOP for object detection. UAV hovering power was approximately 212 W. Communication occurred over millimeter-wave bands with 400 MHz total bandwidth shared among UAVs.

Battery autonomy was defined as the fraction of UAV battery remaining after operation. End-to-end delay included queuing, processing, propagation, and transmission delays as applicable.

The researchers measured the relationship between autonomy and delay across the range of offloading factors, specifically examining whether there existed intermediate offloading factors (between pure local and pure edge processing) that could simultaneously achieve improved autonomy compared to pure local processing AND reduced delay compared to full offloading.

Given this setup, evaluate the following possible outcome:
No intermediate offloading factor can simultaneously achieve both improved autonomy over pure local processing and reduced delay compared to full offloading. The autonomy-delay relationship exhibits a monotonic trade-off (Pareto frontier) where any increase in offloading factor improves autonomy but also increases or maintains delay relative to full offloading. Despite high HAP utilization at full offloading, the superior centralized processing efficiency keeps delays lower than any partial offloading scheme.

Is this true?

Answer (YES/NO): NO